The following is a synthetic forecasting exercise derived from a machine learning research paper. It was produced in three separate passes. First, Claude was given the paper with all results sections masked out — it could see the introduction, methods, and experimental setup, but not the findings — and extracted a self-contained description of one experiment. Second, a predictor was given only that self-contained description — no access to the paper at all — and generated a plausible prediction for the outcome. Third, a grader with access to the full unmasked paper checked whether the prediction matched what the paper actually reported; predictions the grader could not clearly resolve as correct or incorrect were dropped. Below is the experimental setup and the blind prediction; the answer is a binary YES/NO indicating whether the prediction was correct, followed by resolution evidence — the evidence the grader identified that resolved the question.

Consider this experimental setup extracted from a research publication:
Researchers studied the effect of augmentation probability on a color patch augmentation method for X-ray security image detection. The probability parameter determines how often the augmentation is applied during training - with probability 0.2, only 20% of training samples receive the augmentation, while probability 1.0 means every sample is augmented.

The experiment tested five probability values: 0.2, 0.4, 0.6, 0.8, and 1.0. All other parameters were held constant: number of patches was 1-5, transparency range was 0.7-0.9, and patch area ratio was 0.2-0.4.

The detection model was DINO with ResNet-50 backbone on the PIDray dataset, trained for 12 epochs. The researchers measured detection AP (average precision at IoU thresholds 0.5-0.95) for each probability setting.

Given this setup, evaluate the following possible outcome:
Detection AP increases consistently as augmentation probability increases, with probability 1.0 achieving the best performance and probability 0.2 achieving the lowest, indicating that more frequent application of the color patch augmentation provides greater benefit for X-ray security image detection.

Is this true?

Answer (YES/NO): NO